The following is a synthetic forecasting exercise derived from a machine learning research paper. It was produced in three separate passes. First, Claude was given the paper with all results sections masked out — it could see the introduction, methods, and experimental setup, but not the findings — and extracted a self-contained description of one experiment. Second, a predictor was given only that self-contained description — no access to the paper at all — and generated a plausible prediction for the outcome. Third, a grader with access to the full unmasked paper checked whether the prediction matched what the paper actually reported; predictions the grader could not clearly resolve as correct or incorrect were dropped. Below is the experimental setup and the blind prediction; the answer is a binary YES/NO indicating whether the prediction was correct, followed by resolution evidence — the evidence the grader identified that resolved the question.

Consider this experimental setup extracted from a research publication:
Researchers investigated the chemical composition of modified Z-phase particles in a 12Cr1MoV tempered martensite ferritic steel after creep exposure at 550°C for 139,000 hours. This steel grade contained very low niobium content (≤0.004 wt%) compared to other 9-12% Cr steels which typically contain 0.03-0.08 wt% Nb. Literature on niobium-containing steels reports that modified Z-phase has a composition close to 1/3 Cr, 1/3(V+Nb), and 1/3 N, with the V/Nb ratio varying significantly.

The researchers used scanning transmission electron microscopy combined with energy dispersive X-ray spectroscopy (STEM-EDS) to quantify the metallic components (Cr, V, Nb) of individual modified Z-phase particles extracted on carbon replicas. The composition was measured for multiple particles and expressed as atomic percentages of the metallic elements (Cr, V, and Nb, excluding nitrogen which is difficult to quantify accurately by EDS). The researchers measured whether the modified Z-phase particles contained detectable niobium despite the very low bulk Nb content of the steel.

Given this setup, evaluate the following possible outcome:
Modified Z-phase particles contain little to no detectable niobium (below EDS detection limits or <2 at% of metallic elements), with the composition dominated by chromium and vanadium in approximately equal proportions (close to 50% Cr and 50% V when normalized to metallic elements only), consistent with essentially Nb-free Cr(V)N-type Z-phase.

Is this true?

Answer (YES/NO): YES